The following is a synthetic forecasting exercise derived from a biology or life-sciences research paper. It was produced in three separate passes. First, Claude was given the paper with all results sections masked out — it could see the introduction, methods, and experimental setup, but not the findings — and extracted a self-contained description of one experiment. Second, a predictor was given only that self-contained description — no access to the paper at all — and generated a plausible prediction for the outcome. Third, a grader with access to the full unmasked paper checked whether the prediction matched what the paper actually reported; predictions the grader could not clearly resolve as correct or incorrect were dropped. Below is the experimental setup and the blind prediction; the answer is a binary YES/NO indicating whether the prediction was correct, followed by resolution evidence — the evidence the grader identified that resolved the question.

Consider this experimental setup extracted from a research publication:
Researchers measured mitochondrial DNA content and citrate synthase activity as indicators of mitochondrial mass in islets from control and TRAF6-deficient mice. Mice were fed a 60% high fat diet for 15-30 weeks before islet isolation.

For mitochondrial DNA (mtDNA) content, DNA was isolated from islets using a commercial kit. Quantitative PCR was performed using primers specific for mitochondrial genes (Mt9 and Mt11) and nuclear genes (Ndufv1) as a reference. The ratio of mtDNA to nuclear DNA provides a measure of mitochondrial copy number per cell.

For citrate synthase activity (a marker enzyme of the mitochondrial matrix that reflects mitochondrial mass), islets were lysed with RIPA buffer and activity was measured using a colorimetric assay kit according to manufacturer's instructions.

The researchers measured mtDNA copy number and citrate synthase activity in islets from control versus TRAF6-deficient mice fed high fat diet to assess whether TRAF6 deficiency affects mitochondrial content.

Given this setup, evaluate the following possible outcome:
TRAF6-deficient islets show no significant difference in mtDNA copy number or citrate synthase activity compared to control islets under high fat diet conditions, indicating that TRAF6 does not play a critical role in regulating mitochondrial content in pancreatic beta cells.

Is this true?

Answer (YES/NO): NO